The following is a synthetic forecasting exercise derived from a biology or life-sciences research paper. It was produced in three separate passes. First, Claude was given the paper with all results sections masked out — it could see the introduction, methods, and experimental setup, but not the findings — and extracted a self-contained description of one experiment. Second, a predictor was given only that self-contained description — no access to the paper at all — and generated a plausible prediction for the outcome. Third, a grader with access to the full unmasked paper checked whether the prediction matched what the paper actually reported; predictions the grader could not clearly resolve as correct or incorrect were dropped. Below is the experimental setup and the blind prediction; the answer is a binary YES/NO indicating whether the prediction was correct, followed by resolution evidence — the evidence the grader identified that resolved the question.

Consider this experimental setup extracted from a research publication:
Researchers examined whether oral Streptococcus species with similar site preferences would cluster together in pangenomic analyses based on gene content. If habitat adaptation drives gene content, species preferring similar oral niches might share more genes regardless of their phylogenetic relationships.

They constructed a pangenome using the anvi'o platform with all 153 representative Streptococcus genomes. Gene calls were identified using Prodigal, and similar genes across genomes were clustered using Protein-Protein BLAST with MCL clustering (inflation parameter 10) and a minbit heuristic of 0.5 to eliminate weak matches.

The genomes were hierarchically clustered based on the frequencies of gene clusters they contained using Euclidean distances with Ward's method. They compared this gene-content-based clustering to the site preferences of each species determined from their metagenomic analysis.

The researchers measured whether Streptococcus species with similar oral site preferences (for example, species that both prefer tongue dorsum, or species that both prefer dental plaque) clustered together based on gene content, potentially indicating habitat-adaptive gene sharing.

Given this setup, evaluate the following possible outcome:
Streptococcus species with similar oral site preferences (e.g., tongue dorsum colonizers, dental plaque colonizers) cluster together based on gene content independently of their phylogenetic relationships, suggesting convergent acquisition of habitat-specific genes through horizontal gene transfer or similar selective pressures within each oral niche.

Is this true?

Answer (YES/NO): NO